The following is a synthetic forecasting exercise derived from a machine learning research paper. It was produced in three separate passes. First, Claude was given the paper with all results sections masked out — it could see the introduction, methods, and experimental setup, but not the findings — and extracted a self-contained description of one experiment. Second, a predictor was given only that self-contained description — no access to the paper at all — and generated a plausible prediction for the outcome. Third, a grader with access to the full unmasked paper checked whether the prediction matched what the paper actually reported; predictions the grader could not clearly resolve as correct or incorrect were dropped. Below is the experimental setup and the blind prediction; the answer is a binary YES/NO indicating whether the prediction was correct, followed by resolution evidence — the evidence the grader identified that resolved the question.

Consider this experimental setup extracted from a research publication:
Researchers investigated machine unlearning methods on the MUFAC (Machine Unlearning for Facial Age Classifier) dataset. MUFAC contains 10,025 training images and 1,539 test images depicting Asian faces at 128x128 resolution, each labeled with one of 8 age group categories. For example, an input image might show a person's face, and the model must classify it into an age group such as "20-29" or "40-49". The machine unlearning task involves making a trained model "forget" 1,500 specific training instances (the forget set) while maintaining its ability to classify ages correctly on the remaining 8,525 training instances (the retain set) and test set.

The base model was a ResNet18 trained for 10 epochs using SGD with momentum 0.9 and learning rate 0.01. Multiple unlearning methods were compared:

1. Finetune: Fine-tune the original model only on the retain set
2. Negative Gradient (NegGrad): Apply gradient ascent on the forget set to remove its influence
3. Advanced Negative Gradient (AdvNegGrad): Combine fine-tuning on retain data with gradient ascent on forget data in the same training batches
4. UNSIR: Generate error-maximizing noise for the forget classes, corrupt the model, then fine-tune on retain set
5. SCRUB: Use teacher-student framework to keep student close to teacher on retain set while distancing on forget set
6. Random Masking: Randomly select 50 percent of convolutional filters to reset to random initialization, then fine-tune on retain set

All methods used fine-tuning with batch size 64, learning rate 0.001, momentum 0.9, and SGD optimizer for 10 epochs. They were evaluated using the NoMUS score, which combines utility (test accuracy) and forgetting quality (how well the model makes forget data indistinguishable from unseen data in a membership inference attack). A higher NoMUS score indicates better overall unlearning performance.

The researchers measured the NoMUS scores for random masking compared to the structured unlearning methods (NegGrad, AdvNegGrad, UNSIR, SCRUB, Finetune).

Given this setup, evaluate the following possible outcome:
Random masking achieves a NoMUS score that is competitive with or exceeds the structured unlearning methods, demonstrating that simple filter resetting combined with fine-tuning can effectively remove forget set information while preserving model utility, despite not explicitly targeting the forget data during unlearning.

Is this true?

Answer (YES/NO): YES